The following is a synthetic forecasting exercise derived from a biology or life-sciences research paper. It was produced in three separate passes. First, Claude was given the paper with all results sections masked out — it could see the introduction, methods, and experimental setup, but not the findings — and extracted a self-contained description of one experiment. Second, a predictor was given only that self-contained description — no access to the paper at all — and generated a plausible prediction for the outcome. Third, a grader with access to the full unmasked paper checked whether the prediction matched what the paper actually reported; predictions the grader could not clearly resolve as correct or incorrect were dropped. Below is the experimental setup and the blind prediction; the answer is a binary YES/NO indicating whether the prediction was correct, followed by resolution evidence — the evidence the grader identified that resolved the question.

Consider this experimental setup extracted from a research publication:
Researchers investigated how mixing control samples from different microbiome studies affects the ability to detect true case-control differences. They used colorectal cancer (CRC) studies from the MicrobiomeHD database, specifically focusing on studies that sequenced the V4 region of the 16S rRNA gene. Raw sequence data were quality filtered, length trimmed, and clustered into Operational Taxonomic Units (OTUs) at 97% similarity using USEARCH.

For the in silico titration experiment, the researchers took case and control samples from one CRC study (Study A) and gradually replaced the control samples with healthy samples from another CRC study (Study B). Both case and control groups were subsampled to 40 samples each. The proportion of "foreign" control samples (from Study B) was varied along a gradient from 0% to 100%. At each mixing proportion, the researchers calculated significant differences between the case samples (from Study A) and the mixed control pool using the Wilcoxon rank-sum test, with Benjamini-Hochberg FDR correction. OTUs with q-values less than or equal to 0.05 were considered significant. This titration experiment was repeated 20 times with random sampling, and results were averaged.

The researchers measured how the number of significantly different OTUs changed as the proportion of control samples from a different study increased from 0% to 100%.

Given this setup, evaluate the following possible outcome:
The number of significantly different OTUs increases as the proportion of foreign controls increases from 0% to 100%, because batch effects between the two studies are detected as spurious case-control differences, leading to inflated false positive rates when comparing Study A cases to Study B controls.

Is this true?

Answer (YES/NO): YES